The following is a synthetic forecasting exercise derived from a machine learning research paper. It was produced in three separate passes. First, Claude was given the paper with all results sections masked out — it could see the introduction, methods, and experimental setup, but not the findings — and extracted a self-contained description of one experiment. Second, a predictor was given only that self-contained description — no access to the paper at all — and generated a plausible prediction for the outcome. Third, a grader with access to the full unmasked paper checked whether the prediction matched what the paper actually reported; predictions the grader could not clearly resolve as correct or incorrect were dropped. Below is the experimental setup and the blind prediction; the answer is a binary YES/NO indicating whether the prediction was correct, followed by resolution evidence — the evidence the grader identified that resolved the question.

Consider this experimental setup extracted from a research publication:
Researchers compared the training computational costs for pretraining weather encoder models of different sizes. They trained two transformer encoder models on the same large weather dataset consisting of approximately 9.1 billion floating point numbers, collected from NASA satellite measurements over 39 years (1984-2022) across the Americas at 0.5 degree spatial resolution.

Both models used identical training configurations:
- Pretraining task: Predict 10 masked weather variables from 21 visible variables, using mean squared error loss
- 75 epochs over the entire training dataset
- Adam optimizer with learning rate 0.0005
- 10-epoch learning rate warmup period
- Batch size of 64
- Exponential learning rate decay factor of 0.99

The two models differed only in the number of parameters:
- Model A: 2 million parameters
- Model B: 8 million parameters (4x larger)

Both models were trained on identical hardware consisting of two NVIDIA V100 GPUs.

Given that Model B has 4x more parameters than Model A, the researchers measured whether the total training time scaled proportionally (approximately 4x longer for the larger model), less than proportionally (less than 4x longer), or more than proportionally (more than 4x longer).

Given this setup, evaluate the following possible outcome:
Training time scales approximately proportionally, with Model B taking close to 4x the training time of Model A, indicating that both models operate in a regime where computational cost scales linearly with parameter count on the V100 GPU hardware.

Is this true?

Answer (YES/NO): NO